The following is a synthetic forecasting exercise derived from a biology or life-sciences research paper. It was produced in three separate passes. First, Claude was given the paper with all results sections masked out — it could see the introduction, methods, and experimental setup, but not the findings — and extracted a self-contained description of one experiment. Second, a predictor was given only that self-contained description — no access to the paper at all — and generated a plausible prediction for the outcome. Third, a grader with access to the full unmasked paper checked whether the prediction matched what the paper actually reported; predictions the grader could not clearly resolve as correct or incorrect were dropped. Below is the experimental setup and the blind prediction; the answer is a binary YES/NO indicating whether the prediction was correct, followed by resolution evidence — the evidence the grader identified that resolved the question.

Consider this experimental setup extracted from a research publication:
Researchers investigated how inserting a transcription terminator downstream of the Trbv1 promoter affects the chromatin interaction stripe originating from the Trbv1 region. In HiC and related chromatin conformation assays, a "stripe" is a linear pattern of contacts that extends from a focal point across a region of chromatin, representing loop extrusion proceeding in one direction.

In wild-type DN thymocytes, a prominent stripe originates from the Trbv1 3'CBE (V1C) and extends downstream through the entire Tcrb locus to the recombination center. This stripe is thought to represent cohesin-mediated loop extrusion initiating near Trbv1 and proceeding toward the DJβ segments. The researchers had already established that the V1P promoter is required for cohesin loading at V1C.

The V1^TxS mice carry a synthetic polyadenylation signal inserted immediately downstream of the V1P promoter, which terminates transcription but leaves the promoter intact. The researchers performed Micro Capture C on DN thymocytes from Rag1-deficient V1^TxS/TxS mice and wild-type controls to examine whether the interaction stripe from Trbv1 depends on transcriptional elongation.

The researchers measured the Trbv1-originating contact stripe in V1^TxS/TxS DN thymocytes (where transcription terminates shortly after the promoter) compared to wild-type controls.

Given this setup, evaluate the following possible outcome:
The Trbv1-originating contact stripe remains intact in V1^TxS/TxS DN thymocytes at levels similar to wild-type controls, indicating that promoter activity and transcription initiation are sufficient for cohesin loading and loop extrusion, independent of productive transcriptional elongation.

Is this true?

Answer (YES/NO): YES